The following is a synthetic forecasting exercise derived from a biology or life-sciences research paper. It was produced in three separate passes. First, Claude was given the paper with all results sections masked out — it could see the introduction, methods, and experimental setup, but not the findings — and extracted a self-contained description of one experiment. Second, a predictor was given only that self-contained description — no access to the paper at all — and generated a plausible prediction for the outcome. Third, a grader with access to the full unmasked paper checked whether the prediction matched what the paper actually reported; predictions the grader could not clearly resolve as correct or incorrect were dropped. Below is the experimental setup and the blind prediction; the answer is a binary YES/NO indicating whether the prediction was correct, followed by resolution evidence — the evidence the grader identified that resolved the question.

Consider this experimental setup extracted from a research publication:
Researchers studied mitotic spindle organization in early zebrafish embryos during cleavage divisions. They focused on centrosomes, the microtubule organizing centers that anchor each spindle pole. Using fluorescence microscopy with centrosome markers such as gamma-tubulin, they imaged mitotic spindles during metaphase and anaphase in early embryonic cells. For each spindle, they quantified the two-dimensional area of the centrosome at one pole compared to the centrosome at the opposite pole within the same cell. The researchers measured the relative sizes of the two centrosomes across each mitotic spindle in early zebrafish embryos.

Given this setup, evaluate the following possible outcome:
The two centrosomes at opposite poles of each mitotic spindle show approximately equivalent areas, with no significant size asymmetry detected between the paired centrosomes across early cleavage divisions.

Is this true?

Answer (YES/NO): NO